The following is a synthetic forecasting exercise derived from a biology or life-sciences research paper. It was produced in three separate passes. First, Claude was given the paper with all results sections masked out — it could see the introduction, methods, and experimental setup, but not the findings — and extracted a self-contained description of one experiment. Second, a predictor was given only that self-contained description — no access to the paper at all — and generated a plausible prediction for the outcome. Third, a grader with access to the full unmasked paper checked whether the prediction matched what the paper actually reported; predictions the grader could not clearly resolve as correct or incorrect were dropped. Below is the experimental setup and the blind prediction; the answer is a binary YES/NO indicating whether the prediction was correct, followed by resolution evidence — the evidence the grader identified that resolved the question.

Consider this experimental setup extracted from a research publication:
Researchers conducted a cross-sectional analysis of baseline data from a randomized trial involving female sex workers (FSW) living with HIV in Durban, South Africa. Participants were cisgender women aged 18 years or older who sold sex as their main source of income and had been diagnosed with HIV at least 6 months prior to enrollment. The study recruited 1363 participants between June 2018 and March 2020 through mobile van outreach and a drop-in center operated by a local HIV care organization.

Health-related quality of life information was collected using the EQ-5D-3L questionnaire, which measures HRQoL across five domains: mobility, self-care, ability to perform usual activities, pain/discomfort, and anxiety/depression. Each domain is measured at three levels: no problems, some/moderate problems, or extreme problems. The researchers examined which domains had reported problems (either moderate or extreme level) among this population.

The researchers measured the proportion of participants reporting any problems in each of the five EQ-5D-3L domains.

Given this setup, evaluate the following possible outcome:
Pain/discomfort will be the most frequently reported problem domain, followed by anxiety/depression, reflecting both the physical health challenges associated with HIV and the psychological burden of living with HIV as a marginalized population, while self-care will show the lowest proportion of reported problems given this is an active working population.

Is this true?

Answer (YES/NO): NO